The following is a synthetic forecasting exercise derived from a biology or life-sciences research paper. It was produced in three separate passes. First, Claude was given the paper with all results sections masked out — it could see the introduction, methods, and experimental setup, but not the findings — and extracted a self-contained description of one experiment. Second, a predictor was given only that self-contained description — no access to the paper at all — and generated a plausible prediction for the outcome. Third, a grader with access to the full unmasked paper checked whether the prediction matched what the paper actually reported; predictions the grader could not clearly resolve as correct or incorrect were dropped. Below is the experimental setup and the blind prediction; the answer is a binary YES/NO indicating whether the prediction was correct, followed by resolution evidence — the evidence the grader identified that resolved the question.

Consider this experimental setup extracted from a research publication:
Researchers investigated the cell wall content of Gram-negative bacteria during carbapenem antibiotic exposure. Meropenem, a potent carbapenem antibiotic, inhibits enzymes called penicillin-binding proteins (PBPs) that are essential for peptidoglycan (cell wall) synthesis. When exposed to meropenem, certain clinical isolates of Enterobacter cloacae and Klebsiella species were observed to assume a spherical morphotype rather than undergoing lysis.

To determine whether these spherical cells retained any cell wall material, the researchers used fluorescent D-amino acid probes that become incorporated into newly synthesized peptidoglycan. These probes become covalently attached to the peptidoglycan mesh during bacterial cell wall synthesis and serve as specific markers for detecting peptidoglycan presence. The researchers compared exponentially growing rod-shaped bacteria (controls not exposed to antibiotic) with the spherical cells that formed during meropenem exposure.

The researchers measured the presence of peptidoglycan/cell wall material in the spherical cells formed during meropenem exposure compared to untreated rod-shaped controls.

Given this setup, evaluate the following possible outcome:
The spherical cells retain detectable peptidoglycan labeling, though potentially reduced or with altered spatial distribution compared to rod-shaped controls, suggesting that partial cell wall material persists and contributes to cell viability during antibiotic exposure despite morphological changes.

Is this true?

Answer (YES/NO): NO